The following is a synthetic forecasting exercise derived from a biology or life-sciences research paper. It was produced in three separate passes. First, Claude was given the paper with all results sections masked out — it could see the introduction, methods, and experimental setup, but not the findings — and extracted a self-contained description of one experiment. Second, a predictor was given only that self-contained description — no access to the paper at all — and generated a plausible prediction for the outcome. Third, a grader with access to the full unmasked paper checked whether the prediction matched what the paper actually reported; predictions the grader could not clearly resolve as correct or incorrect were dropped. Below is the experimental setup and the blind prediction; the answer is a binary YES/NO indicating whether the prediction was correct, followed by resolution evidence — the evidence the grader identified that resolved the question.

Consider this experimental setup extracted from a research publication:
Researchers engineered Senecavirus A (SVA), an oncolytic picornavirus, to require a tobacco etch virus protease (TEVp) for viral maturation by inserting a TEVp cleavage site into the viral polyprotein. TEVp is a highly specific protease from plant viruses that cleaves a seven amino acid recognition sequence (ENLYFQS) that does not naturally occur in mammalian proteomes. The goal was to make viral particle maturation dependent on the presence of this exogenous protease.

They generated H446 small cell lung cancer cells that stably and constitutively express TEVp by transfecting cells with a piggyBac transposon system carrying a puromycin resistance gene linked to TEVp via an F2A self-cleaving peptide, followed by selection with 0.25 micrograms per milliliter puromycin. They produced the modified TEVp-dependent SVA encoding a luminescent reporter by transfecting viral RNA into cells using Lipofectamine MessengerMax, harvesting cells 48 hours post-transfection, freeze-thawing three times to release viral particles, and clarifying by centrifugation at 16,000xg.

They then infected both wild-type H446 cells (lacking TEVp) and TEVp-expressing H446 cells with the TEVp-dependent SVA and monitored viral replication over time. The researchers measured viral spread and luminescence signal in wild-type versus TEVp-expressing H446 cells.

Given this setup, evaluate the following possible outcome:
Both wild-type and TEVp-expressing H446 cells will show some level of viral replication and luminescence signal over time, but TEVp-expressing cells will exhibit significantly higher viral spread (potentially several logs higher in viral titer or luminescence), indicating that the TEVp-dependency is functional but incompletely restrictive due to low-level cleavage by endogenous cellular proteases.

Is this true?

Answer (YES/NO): NO